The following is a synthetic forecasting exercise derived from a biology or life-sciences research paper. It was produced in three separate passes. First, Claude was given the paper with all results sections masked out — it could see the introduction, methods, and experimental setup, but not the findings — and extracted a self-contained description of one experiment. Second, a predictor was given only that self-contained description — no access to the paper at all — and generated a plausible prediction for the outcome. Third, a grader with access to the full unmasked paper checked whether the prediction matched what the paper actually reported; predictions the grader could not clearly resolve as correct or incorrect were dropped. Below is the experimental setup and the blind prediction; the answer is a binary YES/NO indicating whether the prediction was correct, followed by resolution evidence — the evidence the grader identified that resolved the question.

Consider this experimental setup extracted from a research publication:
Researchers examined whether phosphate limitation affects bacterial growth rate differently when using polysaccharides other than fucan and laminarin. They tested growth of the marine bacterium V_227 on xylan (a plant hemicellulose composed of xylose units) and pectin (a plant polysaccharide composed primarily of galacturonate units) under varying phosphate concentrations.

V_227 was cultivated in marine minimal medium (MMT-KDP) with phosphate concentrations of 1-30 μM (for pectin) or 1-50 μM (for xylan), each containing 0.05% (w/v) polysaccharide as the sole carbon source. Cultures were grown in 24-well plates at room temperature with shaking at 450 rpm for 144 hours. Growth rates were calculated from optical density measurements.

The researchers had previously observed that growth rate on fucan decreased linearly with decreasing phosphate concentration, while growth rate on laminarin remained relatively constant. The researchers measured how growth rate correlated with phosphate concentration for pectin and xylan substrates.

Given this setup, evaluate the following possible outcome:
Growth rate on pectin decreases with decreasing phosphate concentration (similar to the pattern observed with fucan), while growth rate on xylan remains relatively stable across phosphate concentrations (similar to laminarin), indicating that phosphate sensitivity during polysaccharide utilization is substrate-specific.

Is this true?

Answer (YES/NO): NO